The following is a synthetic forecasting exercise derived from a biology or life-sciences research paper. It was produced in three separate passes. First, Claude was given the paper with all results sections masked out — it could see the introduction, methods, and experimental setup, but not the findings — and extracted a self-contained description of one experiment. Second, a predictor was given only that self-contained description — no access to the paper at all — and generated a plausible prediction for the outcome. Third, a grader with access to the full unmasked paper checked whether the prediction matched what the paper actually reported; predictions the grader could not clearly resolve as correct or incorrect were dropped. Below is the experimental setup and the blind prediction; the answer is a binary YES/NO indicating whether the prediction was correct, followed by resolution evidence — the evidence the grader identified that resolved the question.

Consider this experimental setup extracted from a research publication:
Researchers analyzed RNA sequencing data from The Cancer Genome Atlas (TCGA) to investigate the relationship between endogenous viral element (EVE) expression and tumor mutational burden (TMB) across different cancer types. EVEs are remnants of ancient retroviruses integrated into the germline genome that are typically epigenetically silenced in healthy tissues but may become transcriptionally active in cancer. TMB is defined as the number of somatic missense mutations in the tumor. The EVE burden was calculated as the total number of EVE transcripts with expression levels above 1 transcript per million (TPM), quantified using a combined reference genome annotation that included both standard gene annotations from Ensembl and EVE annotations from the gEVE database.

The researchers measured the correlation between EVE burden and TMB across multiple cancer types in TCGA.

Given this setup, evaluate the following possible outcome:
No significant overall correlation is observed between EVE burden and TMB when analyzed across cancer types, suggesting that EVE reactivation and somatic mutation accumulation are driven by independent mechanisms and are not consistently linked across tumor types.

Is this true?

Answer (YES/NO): YES